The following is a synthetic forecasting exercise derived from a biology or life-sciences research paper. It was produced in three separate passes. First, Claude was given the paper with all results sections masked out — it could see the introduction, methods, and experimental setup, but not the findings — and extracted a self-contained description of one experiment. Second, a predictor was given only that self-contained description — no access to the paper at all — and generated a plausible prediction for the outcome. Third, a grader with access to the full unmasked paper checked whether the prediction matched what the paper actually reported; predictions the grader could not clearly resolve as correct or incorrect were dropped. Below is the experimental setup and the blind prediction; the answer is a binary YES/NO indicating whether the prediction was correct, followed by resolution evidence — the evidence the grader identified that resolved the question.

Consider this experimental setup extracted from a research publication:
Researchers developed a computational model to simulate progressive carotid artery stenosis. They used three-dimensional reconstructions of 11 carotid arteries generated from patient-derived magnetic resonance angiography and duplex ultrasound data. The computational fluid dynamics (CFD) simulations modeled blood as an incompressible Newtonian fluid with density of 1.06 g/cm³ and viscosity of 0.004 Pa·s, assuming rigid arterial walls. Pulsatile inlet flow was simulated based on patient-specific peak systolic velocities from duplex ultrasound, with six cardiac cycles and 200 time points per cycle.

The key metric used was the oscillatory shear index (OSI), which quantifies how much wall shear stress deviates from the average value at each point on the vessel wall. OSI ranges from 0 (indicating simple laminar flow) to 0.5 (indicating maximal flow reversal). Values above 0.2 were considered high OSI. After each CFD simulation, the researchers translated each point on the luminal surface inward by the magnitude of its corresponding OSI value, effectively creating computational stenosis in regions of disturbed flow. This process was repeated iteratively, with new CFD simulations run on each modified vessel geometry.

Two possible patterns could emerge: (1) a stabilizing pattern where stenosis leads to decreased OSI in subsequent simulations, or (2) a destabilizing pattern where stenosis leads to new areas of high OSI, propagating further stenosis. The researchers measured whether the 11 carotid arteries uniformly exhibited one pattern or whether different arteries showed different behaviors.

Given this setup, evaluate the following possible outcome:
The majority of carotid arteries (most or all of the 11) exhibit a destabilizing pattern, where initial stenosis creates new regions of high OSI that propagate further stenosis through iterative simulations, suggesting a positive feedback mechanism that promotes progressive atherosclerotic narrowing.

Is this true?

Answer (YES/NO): NO